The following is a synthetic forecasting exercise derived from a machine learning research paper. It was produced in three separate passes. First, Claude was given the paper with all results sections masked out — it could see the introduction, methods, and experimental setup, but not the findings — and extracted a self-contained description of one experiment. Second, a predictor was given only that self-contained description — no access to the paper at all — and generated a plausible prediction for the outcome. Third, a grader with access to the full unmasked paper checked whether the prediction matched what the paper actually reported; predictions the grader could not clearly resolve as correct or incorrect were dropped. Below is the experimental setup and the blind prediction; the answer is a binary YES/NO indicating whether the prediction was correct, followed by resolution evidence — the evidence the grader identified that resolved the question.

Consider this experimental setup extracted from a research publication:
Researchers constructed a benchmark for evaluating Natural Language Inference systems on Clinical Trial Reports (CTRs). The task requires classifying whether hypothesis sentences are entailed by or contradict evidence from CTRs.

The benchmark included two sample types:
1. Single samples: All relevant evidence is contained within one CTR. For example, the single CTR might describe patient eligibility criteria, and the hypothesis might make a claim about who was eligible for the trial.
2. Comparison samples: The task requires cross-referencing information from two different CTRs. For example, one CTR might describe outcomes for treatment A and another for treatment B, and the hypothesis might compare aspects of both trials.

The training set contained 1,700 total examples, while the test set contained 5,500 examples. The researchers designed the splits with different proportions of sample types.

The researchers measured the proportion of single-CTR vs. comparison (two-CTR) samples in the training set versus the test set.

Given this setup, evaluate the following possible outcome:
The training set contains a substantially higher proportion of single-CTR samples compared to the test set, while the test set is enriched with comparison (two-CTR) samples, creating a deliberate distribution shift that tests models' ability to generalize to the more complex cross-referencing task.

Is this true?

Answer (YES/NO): YES